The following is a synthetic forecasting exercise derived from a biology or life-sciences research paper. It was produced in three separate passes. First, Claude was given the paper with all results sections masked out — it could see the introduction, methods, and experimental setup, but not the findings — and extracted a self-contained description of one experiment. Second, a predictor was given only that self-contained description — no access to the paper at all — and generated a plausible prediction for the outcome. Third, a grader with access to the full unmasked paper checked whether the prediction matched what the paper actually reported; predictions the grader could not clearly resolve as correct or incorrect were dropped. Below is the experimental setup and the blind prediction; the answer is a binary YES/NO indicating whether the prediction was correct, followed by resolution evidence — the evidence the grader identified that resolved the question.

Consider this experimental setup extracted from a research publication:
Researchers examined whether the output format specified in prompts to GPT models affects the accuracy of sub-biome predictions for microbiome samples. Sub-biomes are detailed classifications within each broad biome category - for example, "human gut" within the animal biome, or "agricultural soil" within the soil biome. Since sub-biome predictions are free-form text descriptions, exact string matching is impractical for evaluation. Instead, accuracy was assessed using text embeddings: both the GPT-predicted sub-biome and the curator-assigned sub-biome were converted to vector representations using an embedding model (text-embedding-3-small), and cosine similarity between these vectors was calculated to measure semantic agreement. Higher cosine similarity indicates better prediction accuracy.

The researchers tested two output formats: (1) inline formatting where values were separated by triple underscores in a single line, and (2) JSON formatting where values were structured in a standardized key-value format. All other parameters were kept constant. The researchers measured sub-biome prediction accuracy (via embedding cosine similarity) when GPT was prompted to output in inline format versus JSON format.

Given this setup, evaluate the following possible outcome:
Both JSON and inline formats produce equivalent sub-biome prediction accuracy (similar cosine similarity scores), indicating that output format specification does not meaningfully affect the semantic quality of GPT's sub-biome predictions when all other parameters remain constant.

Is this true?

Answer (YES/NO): NO